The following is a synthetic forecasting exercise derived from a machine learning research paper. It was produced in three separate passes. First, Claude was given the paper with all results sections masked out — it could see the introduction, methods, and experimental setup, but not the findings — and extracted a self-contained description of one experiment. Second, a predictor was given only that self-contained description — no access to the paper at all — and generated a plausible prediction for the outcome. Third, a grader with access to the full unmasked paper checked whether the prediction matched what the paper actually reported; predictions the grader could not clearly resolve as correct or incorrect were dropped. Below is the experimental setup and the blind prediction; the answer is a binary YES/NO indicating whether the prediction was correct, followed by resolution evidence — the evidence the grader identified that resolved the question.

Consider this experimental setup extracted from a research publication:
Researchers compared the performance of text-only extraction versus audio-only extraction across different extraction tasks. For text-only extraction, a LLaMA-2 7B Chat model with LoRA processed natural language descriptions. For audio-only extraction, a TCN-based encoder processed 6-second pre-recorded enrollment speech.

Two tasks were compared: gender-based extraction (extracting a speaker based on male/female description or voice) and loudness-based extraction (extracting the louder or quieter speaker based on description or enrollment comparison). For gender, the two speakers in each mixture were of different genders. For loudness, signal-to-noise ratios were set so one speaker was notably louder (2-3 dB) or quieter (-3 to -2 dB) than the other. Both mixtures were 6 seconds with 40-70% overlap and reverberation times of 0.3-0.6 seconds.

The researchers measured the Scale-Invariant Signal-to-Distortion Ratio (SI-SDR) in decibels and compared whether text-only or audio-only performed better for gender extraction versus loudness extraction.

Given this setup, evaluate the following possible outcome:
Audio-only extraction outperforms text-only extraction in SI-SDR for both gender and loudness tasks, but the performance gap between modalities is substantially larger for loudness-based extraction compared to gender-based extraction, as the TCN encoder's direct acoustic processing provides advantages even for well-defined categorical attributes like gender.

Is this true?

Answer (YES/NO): NO